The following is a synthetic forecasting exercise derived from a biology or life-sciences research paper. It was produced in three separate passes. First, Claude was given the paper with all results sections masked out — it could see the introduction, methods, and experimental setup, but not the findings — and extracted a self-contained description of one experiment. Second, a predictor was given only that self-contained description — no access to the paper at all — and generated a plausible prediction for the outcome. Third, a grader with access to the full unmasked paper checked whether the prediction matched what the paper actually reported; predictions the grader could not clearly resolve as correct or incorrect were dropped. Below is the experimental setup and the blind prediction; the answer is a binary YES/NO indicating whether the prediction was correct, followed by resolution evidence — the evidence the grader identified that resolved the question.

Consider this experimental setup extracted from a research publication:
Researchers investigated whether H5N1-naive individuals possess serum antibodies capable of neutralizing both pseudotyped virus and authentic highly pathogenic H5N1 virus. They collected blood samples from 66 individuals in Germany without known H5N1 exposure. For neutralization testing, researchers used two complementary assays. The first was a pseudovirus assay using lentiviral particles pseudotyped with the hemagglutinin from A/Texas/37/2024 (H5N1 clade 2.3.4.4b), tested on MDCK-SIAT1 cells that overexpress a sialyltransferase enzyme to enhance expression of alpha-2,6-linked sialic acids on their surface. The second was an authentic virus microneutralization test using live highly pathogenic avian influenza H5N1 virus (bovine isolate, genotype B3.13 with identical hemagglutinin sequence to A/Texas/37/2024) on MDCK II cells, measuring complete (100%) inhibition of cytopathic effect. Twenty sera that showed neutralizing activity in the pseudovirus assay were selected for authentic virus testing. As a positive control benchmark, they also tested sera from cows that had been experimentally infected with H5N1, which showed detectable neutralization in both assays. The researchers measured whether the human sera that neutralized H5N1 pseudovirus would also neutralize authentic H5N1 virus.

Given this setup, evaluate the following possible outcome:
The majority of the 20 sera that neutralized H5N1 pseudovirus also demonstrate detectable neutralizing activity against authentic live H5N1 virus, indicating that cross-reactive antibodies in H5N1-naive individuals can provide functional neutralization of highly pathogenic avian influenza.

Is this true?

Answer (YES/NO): NO